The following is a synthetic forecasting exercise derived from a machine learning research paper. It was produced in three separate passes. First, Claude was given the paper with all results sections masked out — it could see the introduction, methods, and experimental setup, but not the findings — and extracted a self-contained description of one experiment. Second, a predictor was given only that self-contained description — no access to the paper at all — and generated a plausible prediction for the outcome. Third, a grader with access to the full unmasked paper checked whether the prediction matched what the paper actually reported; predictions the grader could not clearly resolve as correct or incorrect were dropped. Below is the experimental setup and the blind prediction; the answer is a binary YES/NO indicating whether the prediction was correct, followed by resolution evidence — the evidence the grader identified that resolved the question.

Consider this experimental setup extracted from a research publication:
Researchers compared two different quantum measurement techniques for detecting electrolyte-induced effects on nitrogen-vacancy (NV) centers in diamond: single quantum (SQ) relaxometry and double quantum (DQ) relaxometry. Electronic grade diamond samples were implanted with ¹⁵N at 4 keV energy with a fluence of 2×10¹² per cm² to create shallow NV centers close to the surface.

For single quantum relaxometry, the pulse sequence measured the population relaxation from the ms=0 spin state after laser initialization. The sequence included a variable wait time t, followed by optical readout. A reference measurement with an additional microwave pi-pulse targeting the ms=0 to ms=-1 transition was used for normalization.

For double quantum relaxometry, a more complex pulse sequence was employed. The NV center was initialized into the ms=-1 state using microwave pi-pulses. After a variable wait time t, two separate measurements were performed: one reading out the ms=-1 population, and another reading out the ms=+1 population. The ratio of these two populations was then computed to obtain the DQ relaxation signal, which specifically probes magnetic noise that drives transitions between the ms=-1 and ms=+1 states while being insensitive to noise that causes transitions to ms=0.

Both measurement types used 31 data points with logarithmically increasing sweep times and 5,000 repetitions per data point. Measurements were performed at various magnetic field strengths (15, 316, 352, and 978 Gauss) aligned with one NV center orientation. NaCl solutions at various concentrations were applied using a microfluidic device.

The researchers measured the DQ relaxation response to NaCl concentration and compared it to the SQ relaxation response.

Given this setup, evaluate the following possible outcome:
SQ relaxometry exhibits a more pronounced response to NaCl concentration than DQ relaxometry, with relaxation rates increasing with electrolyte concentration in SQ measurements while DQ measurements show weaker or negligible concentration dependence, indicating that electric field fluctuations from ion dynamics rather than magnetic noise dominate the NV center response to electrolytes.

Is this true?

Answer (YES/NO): NO